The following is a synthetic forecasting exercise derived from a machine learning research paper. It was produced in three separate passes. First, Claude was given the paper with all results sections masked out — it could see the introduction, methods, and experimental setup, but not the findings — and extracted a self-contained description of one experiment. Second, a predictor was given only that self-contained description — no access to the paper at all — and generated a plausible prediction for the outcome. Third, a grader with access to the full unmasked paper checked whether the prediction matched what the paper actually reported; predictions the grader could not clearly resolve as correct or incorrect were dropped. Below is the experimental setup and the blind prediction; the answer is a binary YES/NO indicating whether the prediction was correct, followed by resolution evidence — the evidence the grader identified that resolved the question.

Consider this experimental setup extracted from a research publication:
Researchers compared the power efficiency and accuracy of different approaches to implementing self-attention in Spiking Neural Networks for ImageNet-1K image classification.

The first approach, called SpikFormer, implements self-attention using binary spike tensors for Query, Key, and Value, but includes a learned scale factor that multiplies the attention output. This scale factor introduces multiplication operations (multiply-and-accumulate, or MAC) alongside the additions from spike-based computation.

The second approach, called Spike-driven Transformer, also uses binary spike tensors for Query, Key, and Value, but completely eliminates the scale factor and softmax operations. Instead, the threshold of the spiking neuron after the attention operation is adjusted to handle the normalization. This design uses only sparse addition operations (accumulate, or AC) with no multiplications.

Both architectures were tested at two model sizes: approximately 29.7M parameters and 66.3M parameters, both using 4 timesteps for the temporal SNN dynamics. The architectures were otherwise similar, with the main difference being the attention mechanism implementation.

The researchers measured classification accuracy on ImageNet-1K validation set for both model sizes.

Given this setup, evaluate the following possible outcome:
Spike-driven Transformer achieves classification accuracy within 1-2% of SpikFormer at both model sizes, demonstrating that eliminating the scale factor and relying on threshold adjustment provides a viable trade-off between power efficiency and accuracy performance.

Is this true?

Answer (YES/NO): NO